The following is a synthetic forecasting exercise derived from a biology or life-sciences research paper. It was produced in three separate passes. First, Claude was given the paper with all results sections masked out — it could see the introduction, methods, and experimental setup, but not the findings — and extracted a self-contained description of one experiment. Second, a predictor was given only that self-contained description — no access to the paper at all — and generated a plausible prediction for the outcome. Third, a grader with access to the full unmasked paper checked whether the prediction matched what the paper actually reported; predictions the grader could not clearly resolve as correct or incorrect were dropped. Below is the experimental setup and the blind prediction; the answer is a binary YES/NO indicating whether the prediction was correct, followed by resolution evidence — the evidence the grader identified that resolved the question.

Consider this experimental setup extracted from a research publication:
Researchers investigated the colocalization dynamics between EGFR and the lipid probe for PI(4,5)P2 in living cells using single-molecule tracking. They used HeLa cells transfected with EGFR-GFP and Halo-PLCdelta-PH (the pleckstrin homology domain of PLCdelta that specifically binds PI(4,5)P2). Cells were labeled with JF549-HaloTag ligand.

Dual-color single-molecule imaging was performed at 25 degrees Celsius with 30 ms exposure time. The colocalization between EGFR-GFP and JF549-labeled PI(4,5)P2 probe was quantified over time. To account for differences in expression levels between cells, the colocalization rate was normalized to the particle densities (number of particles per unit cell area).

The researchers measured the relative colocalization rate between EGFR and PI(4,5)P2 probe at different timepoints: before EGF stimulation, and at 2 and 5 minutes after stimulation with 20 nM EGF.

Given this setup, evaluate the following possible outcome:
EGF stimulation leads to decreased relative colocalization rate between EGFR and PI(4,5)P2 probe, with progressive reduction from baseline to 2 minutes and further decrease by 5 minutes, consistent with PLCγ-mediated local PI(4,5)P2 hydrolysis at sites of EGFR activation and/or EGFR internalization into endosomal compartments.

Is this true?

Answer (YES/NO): NO